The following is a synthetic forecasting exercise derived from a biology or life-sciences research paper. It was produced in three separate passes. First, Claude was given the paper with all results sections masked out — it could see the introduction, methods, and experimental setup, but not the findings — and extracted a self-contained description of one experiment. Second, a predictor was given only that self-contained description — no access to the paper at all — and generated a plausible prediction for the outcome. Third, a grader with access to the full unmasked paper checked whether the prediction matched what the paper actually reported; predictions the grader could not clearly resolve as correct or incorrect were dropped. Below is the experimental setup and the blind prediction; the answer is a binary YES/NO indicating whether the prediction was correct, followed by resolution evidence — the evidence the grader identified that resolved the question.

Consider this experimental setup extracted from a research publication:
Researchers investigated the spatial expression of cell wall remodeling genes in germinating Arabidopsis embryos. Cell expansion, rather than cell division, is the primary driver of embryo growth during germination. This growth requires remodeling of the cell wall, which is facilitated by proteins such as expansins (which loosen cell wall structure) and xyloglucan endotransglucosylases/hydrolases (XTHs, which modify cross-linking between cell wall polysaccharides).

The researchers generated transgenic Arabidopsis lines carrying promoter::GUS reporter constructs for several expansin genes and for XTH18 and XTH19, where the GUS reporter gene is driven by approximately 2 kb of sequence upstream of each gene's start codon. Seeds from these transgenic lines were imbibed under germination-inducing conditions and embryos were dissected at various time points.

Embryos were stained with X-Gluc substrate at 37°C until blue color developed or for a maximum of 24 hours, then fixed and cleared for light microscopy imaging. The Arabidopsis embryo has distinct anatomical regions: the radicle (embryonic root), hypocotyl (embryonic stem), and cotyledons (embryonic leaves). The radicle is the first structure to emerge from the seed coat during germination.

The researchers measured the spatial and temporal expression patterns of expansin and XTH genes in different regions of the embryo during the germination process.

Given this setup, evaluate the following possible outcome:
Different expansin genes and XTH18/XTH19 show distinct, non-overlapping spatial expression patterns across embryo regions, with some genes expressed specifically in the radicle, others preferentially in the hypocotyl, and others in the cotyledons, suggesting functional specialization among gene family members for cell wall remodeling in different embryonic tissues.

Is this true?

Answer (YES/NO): NO